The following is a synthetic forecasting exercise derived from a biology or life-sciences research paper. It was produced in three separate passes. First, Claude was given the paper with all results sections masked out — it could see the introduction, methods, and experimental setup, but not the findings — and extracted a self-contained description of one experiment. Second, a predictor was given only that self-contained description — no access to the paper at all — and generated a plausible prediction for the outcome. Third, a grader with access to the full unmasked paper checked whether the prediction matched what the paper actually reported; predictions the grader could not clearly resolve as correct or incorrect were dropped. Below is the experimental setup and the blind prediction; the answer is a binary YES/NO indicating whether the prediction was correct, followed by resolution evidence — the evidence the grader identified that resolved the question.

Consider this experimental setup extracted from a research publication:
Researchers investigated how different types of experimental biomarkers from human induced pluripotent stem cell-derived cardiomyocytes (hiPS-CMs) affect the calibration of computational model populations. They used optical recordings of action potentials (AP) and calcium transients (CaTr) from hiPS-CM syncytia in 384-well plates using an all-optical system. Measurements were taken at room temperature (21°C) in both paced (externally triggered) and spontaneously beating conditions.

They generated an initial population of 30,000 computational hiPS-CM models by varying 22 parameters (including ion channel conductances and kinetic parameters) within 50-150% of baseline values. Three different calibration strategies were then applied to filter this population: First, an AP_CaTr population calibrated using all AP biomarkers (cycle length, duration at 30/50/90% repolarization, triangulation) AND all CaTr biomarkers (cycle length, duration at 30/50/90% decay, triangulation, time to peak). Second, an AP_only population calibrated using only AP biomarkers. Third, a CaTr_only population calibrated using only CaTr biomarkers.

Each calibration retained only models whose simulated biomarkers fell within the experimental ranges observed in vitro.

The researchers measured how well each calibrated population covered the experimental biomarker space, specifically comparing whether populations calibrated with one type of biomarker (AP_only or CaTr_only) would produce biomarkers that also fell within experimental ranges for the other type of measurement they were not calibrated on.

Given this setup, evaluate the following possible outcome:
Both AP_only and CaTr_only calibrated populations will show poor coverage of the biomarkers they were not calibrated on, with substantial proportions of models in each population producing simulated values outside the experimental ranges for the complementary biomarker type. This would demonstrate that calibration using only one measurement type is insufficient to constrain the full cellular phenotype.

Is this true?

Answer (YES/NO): YES